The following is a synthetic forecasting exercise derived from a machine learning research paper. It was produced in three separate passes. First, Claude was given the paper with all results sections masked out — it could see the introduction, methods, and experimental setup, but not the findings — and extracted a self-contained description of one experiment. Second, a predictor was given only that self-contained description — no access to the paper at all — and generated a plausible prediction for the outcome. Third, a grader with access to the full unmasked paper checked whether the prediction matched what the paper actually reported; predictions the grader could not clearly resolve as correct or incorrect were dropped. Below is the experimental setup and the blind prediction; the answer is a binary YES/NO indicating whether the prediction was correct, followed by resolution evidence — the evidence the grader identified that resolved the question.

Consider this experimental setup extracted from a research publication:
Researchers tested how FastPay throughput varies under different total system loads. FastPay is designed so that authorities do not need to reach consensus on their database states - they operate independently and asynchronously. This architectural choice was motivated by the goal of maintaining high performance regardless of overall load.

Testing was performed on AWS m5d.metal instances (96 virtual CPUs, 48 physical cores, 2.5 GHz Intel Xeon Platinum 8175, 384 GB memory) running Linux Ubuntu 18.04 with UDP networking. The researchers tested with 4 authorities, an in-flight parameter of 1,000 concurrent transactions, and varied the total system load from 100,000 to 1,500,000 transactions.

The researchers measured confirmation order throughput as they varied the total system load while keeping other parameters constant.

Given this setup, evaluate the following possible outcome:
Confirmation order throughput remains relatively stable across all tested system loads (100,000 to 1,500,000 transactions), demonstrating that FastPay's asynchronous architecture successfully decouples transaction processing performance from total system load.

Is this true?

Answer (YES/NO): YES